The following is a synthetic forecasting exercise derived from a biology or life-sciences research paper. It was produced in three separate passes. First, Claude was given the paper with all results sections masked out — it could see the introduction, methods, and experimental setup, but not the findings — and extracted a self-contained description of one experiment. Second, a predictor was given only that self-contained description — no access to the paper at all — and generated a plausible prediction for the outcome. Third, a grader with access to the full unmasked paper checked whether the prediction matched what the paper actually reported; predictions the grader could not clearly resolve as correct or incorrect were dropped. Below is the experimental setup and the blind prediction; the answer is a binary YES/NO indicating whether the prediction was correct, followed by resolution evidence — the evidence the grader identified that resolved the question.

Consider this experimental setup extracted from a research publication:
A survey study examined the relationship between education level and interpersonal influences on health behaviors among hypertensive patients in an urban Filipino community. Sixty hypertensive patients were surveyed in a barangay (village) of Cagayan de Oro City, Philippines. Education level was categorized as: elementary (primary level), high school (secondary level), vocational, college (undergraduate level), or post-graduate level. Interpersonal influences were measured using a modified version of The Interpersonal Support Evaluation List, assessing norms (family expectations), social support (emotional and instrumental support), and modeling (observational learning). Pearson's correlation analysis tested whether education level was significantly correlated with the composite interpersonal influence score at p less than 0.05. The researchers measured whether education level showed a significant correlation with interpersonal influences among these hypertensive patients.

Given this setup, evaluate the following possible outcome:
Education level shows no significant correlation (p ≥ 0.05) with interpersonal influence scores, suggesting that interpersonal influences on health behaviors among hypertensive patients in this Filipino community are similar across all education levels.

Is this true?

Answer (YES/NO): YES